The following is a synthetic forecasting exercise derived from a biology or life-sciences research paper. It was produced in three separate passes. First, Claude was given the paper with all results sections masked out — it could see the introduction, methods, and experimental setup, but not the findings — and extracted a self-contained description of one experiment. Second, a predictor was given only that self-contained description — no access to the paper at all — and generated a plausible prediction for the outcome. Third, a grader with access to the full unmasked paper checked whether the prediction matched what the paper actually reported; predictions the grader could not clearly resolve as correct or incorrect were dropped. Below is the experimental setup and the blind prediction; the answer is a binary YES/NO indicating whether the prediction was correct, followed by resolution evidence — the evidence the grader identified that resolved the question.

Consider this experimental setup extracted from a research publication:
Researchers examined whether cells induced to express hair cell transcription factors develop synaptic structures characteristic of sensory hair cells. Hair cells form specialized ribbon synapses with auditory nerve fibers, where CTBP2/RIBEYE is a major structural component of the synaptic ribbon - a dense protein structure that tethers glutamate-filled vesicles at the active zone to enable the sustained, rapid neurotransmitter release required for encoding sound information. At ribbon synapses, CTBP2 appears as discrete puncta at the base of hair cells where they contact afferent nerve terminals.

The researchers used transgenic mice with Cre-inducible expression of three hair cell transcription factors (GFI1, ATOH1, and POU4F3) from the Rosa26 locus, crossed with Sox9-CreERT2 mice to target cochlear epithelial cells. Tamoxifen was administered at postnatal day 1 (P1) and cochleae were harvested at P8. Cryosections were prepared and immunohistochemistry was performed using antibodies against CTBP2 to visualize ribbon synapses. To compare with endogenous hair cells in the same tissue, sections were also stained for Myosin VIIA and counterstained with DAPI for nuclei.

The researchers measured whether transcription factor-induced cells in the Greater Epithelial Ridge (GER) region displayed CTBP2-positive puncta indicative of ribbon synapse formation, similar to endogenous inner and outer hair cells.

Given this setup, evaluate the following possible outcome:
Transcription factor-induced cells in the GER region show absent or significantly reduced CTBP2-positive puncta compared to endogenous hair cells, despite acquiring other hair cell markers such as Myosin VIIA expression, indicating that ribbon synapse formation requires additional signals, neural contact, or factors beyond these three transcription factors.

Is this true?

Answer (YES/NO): NO